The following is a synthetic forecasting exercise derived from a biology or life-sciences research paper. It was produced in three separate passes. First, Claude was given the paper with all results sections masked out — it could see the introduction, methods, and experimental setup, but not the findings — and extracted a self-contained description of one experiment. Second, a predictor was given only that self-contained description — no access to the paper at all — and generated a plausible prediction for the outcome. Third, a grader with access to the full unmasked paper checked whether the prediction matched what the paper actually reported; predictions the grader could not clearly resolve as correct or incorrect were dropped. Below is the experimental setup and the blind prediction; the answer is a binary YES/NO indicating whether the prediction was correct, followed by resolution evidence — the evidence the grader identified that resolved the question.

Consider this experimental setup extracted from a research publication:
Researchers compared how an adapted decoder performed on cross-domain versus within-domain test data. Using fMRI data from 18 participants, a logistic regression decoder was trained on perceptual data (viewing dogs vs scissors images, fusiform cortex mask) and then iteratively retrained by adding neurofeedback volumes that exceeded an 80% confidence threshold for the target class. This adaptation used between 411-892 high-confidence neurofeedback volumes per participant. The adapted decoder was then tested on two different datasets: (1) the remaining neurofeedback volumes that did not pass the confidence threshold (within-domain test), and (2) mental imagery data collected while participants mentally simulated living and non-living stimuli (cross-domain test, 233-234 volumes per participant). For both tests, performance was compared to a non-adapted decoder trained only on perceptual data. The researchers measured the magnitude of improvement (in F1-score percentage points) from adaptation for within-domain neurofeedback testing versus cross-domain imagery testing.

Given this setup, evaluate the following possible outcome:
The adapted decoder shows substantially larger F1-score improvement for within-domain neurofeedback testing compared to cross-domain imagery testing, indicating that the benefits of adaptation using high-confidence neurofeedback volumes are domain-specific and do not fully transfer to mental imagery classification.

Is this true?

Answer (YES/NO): YES